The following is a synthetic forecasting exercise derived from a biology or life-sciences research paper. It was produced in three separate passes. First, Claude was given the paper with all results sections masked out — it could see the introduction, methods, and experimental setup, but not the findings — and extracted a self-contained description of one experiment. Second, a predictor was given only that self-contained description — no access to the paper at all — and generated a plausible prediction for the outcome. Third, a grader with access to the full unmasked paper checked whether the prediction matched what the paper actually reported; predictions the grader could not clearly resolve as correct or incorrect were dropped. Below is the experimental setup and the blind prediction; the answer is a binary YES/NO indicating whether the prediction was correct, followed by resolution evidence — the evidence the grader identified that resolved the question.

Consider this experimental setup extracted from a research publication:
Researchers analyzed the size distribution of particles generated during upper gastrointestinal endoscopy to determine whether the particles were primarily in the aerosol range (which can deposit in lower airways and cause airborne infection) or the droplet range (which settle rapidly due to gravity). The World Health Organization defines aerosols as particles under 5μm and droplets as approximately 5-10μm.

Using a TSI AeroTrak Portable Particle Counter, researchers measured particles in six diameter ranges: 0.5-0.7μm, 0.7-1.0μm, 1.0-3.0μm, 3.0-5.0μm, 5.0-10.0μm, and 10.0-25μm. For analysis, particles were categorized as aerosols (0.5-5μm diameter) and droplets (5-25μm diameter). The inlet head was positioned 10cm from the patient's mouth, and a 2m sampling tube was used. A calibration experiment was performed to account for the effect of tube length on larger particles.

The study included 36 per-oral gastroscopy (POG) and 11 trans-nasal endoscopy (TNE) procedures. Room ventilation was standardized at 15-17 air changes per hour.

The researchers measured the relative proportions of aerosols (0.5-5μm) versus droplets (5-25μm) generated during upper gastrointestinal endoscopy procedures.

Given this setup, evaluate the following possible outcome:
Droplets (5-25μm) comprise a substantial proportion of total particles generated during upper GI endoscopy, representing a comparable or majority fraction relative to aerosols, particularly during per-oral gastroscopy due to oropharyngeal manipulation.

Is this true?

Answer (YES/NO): NO